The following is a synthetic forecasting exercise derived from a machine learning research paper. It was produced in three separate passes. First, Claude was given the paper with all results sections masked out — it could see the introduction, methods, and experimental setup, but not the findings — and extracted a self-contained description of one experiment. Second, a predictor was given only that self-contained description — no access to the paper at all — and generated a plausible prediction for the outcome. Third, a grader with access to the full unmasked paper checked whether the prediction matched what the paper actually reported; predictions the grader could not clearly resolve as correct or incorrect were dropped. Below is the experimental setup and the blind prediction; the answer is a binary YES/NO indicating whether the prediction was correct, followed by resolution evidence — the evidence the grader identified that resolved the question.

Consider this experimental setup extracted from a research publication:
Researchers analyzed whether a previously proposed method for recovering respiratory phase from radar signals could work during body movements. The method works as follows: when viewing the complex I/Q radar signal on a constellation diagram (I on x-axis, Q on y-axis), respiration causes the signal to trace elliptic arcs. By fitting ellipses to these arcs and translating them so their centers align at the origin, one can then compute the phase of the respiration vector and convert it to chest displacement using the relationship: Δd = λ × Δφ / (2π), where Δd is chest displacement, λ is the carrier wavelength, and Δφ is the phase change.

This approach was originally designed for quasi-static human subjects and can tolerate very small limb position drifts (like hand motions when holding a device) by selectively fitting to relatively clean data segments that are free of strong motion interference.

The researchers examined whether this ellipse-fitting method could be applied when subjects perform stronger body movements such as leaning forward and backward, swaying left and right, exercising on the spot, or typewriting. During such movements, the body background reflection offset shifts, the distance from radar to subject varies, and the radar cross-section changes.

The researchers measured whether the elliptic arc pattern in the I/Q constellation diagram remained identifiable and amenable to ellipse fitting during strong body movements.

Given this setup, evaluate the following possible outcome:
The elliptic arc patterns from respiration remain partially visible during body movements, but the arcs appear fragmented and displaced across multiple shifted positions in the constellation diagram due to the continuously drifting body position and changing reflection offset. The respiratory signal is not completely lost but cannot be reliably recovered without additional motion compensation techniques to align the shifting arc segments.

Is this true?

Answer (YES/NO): NO